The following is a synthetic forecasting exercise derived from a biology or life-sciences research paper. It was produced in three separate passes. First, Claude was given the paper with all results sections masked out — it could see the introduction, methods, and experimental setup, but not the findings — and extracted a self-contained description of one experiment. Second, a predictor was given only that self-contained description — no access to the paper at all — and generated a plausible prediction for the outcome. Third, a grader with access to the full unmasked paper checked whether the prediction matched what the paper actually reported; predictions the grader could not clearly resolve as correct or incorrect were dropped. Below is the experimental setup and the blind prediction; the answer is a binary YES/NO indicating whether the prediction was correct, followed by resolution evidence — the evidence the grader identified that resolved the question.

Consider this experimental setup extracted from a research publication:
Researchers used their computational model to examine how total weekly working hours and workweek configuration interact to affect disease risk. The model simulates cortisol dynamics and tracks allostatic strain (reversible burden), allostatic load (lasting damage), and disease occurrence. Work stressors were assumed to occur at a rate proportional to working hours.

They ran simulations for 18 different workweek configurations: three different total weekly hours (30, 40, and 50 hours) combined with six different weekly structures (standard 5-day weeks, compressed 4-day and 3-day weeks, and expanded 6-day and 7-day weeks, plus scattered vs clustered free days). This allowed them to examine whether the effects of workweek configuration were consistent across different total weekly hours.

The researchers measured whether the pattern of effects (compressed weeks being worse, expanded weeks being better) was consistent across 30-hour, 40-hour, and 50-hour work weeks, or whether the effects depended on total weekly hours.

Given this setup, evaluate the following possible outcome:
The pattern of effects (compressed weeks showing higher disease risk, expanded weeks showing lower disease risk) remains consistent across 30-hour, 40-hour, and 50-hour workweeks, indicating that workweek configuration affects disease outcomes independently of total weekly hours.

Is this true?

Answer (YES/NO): YES